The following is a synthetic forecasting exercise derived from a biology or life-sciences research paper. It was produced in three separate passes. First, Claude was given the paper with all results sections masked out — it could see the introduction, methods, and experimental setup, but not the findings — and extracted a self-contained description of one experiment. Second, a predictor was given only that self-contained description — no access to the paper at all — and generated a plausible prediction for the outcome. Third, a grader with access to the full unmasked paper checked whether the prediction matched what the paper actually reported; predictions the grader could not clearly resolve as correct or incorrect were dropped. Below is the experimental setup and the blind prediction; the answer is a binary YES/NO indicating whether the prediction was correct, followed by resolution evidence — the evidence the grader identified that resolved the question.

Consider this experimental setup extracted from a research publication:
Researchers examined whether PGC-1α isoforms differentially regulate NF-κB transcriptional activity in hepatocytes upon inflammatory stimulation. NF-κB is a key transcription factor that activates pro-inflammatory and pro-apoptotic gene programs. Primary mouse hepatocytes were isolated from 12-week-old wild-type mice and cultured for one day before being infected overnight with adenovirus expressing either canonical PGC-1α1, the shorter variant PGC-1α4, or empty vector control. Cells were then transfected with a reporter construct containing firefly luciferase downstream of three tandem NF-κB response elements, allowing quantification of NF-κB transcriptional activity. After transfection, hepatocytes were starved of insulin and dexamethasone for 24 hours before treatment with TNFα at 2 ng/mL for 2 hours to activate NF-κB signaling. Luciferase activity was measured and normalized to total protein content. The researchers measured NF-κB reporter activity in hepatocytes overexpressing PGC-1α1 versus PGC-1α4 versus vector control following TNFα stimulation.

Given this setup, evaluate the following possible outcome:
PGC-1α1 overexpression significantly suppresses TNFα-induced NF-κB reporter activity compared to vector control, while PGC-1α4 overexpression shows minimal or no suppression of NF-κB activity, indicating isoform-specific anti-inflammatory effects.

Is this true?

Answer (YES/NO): YES